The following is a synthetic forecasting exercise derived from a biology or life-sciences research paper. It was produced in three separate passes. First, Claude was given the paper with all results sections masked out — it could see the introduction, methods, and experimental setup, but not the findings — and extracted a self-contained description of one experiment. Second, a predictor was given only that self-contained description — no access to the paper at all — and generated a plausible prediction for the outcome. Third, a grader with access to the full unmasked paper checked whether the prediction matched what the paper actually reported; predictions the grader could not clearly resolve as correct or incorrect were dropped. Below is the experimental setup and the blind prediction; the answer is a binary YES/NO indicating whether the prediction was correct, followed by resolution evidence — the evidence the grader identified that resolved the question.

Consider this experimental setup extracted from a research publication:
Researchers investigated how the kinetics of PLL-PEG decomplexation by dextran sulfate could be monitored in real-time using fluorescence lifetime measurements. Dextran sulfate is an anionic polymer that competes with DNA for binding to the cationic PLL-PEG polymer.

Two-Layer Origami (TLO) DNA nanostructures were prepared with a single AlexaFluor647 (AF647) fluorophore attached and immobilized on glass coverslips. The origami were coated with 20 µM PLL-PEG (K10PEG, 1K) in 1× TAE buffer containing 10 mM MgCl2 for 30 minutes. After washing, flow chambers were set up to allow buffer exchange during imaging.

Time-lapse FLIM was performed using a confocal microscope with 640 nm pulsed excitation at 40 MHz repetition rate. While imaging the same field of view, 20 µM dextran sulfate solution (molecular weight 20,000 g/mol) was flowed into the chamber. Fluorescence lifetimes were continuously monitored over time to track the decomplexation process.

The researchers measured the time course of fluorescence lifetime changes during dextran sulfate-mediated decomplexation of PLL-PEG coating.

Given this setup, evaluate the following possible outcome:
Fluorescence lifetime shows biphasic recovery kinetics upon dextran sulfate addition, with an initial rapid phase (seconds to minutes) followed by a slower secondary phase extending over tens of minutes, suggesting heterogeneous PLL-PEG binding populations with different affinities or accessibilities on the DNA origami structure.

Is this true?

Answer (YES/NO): NO